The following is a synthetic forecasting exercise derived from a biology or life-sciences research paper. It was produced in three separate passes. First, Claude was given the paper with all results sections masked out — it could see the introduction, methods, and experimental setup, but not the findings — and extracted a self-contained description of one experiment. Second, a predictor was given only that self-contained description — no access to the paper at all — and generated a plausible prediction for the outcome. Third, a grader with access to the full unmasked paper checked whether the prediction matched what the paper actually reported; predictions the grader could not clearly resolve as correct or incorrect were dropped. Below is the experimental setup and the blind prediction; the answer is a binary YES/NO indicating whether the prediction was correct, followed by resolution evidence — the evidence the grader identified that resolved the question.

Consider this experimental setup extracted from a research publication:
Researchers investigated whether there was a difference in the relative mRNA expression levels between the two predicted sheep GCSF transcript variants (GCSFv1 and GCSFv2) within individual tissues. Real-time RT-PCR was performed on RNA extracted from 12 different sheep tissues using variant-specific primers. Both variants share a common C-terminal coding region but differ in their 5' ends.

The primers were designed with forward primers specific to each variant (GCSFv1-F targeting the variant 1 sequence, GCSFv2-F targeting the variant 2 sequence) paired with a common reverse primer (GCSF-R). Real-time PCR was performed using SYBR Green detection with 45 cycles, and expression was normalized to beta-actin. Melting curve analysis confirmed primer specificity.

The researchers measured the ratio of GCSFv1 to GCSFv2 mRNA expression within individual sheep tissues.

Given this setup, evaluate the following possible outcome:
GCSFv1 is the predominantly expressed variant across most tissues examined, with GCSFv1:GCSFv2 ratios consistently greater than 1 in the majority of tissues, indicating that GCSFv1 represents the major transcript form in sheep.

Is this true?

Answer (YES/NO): NO